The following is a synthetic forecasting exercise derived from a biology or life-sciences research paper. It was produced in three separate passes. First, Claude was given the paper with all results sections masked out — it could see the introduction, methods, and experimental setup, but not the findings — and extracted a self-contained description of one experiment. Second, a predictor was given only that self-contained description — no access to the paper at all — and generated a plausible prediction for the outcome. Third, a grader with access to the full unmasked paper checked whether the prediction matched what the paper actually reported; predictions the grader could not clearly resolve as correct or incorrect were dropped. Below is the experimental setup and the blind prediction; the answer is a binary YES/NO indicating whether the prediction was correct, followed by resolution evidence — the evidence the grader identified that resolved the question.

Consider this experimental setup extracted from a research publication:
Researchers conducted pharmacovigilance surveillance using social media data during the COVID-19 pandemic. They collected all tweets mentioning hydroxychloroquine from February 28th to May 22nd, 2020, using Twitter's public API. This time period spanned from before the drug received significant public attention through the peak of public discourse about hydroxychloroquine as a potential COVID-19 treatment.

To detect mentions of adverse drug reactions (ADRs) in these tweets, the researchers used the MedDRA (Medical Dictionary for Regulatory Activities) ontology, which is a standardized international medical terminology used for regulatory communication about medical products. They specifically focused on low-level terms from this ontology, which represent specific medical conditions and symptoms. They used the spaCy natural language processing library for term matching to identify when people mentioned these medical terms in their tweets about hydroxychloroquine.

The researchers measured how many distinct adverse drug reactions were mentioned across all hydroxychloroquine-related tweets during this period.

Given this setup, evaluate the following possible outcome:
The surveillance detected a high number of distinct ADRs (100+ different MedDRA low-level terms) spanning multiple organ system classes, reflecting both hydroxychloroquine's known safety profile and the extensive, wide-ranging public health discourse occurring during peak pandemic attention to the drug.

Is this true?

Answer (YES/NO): YES